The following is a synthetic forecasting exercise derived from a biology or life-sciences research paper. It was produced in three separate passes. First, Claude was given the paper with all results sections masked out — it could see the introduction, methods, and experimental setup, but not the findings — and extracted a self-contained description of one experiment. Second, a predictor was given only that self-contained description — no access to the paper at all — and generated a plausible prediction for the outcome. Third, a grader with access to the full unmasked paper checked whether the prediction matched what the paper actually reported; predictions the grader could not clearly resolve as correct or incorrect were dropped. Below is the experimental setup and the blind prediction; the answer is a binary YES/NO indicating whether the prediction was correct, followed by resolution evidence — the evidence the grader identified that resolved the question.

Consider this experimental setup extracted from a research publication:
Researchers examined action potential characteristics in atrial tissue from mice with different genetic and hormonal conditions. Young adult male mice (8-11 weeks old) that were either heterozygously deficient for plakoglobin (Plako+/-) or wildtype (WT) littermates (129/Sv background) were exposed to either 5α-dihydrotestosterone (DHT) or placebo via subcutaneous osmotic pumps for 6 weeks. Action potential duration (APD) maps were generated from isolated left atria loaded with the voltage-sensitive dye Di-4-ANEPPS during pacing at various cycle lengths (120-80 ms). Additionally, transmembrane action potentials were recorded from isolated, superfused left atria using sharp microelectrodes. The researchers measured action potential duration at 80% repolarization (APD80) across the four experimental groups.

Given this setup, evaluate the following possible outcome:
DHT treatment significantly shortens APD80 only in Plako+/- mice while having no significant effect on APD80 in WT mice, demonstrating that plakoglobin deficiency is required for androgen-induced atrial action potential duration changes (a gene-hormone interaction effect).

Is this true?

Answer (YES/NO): NO